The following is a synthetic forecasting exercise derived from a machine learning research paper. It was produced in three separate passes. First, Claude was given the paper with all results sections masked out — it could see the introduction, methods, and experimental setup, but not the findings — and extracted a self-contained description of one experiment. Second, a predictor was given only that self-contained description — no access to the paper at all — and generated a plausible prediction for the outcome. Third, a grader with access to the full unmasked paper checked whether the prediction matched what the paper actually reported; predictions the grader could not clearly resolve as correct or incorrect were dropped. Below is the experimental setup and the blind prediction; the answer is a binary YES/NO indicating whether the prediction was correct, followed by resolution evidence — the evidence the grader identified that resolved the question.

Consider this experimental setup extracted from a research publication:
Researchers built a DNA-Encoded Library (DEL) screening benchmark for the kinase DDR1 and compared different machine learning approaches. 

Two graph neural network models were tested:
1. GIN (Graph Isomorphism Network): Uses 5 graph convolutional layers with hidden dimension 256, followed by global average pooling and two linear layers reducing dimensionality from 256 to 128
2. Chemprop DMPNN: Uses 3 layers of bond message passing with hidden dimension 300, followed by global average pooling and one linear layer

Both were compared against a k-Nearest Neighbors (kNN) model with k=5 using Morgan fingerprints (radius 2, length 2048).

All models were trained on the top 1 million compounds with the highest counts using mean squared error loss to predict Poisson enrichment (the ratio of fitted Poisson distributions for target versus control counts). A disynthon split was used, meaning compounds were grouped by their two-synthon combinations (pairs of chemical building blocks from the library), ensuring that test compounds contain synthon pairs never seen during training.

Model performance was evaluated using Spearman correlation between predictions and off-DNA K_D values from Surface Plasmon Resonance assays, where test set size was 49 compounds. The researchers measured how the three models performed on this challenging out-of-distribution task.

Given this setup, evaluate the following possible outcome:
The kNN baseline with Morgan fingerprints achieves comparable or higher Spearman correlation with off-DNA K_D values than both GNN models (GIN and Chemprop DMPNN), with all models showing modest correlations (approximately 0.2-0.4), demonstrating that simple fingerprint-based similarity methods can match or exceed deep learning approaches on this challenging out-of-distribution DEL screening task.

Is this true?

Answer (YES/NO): NO